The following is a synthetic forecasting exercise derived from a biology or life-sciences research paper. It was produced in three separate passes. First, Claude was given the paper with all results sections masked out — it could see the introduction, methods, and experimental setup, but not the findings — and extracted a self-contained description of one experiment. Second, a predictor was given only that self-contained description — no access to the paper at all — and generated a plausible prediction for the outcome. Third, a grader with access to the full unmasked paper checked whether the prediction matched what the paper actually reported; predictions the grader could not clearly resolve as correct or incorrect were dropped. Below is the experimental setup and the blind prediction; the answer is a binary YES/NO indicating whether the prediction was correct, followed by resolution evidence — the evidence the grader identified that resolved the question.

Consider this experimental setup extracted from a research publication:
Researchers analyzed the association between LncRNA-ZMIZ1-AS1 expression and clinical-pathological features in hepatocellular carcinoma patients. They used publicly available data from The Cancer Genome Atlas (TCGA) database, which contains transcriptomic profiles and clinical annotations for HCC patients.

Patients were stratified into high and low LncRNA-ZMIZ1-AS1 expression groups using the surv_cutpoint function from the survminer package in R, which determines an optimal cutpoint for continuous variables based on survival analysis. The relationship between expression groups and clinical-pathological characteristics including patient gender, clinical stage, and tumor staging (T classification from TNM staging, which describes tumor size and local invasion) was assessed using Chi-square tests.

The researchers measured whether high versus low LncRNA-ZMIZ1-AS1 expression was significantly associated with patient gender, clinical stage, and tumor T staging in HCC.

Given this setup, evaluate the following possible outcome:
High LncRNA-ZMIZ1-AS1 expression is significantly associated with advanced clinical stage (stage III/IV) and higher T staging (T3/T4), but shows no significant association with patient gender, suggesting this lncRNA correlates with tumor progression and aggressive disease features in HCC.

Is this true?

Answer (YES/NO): NO